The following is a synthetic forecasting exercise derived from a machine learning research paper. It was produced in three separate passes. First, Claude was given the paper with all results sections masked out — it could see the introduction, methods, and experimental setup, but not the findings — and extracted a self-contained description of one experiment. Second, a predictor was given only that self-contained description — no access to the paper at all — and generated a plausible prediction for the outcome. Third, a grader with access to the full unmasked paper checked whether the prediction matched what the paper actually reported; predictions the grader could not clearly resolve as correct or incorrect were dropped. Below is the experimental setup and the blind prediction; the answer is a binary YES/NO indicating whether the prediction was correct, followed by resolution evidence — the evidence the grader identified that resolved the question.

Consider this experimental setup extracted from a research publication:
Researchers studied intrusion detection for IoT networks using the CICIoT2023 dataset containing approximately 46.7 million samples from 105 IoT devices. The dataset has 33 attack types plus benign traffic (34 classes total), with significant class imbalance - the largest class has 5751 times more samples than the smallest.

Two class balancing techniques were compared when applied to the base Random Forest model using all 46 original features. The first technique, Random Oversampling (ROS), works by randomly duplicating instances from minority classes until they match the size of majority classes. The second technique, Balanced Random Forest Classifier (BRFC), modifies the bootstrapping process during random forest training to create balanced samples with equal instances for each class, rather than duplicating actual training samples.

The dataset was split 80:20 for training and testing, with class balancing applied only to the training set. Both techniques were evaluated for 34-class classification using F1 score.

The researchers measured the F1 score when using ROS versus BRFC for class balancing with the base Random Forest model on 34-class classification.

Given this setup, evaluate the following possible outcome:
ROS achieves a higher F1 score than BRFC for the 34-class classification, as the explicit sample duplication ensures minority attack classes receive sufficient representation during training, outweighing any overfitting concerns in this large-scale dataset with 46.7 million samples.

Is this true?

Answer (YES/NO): YES